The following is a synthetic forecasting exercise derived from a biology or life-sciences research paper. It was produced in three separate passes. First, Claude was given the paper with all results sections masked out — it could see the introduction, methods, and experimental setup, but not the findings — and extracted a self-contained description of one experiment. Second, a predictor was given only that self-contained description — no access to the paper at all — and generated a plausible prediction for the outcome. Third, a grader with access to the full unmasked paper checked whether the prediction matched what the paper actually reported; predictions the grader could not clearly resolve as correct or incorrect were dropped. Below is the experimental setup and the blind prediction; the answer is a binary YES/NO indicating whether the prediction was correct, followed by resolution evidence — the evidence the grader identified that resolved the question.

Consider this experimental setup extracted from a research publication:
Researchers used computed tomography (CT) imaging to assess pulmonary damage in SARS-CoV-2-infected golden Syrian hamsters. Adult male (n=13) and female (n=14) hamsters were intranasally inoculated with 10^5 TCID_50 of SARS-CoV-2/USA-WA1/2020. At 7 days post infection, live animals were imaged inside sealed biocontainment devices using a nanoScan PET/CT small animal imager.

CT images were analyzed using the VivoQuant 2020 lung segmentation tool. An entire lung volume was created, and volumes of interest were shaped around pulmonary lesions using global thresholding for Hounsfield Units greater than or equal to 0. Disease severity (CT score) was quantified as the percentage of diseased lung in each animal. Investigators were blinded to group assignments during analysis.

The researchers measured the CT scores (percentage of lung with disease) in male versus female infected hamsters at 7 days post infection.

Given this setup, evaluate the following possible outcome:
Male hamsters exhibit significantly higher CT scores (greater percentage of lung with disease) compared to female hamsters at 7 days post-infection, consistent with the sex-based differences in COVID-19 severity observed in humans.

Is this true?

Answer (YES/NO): YES